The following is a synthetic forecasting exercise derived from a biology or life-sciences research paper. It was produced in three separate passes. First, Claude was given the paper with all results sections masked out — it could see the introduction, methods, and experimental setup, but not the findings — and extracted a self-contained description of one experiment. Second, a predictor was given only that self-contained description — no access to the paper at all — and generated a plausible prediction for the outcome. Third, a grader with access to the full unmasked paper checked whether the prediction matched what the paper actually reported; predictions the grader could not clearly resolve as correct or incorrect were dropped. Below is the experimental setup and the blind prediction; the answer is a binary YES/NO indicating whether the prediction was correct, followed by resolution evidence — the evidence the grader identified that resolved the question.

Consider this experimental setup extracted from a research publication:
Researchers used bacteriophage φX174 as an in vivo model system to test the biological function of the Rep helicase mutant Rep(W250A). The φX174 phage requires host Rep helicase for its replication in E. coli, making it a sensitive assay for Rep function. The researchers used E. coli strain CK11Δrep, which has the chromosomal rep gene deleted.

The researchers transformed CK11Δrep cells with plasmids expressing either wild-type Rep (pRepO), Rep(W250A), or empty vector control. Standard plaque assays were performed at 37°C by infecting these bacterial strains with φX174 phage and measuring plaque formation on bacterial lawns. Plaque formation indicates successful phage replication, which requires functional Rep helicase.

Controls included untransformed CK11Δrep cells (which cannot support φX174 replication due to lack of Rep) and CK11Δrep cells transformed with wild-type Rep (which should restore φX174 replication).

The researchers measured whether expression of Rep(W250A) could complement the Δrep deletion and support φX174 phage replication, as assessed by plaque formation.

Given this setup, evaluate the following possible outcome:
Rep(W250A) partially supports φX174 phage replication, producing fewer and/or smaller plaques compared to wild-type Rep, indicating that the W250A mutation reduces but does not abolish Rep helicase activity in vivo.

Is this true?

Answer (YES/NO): NO